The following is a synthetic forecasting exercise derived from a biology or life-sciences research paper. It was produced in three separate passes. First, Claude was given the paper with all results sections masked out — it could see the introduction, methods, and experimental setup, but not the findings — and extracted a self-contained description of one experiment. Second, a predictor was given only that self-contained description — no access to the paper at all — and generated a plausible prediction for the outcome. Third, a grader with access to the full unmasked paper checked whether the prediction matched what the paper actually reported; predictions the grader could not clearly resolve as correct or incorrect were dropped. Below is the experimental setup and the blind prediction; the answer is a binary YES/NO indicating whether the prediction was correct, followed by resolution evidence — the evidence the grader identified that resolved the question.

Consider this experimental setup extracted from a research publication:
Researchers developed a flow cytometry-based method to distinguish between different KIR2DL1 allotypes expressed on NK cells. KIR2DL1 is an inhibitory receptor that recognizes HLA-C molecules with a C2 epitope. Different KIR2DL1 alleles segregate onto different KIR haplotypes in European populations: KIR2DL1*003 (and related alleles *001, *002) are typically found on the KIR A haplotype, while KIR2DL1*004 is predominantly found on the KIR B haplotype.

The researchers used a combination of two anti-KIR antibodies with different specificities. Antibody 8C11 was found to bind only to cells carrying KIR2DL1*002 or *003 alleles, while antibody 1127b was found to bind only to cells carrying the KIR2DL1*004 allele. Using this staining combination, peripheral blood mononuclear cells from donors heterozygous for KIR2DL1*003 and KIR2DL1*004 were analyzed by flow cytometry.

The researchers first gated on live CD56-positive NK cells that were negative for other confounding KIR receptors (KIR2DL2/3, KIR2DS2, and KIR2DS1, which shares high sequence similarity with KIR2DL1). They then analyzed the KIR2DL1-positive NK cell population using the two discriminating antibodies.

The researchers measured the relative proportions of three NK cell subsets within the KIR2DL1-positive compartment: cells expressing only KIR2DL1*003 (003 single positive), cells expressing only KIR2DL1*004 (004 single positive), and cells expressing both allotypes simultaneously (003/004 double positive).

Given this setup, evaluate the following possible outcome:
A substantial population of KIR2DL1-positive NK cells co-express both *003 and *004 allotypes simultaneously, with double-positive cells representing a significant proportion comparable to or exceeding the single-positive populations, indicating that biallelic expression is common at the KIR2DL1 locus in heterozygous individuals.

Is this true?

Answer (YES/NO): NO